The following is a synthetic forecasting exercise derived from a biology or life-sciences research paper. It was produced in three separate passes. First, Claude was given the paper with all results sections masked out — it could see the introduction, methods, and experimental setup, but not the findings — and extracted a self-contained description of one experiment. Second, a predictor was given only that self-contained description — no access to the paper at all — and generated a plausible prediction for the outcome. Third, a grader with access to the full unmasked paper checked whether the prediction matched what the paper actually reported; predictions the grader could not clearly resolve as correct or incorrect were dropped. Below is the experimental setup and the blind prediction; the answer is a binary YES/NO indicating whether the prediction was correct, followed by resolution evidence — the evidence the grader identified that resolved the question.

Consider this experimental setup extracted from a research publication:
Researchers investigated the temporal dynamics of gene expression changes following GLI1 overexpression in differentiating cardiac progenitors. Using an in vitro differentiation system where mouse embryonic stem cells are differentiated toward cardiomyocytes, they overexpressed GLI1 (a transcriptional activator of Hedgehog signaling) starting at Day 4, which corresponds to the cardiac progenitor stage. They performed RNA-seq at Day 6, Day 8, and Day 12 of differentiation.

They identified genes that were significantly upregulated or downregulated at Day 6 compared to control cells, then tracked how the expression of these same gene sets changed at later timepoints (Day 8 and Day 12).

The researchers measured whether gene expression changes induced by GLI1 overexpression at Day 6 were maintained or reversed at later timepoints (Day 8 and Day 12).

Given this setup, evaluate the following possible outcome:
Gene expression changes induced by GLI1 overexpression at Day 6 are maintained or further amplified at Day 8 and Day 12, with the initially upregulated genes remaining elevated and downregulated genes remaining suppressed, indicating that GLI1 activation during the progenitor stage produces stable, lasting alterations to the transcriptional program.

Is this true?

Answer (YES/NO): NO